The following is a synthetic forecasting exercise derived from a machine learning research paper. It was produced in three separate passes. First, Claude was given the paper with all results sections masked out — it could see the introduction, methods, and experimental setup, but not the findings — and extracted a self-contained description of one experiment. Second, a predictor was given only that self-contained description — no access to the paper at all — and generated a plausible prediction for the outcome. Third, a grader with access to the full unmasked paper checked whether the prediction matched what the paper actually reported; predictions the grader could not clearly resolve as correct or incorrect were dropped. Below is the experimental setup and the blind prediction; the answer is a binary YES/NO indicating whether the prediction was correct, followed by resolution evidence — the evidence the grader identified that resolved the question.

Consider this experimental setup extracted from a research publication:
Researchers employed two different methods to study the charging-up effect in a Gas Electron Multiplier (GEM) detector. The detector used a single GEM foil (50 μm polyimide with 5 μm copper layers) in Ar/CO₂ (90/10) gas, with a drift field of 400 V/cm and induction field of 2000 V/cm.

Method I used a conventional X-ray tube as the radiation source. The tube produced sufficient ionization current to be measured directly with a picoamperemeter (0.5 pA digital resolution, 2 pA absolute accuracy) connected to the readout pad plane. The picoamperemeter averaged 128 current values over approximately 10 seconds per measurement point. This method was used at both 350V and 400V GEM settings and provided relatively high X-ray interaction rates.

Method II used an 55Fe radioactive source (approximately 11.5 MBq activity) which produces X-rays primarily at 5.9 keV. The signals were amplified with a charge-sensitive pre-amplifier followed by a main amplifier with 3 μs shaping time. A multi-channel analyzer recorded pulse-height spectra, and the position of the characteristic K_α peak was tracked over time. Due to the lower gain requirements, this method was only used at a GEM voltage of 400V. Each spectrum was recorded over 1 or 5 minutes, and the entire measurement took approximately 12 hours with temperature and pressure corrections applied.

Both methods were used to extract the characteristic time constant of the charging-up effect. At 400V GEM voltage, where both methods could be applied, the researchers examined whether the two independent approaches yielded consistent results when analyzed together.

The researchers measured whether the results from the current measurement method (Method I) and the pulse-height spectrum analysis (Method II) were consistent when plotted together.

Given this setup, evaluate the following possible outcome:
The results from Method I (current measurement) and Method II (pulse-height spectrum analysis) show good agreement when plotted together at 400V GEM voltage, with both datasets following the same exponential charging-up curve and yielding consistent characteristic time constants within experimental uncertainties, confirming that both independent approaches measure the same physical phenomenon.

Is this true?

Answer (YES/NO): NO